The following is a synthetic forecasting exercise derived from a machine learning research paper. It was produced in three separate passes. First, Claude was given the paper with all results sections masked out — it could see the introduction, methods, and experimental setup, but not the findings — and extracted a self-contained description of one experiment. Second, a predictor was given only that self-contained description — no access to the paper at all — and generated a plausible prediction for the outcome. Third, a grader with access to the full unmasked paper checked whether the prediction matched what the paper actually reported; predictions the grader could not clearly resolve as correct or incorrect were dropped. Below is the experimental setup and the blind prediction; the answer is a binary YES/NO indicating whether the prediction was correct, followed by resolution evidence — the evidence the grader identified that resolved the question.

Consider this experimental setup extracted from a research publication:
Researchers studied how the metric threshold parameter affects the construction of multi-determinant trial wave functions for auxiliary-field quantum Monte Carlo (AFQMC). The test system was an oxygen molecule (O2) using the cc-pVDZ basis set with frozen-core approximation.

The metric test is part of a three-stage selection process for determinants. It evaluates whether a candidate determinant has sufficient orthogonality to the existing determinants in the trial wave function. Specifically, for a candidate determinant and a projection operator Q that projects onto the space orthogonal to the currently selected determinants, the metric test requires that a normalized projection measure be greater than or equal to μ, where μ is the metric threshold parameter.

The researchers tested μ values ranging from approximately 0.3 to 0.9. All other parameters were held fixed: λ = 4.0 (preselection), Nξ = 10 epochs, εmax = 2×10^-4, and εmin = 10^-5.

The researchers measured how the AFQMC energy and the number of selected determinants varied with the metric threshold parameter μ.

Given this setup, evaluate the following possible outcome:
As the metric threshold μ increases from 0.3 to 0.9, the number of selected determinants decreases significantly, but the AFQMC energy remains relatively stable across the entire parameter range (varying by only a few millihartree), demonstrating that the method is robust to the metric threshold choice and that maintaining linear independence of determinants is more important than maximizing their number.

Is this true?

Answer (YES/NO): NO